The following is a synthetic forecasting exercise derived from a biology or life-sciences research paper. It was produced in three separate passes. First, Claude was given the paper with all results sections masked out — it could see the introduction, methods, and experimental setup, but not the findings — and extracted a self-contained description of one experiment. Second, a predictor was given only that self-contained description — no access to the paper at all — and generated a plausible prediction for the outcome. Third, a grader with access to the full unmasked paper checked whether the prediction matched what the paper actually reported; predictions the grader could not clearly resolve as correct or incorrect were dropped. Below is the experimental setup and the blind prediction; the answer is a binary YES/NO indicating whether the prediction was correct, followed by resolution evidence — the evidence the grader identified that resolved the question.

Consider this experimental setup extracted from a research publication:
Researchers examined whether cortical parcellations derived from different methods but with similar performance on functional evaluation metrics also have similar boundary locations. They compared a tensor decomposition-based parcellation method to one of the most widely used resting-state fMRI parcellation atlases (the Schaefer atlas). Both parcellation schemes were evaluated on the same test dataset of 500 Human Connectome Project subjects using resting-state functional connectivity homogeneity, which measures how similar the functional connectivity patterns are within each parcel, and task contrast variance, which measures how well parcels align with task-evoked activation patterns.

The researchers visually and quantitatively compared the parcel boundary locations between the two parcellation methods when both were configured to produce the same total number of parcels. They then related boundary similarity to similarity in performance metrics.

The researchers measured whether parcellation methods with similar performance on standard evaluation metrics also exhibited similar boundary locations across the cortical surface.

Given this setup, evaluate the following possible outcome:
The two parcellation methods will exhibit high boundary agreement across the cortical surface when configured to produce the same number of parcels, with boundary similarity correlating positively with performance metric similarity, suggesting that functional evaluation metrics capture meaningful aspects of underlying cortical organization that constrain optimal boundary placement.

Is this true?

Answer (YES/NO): NO